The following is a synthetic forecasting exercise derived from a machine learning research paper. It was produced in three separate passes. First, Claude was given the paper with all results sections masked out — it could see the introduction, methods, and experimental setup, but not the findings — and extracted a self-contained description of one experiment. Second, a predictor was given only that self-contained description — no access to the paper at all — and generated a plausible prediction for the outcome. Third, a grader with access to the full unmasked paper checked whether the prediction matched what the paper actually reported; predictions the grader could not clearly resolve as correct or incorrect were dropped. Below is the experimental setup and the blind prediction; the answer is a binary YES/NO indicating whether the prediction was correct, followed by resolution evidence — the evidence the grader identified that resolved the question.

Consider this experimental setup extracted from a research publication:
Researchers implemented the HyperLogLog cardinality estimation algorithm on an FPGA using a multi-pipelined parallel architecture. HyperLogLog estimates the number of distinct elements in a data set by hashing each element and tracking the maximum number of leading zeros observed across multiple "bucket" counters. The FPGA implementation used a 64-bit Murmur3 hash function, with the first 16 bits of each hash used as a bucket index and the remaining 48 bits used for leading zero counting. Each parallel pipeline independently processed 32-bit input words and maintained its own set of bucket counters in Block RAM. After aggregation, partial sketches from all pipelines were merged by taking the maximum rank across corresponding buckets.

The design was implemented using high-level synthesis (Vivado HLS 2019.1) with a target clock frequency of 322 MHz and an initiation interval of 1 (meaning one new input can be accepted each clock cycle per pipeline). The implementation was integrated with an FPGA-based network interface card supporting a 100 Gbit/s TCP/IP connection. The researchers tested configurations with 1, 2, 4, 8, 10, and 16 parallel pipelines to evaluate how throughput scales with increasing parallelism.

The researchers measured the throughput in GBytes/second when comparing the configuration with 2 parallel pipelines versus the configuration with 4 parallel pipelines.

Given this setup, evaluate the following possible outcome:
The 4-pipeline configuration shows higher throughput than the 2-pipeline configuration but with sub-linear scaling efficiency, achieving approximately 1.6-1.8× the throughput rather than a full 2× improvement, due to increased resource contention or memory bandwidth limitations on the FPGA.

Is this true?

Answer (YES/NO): NO